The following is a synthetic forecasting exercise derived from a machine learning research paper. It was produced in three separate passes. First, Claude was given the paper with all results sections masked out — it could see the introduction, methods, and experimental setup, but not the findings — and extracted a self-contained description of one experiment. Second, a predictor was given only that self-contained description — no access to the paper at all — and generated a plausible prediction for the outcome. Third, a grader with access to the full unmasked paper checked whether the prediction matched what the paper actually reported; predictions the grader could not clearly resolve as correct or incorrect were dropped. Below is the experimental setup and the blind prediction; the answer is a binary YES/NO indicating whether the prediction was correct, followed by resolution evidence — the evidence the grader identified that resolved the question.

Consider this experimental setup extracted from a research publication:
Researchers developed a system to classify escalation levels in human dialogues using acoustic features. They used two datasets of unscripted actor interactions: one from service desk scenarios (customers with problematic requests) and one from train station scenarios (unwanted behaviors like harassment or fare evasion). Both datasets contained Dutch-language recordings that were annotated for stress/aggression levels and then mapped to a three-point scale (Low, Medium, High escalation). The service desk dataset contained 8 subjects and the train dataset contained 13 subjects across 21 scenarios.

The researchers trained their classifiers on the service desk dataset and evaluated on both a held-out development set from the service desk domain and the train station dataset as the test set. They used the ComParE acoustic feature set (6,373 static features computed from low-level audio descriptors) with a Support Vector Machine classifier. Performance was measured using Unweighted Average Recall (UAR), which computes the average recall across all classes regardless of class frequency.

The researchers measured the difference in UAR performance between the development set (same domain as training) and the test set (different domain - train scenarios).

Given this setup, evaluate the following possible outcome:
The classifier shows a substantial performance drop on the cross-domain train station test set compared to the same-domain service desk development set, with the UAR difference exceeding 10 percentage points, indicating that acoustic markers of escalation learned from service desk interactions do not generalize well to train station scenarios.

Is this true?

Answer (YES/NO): YES